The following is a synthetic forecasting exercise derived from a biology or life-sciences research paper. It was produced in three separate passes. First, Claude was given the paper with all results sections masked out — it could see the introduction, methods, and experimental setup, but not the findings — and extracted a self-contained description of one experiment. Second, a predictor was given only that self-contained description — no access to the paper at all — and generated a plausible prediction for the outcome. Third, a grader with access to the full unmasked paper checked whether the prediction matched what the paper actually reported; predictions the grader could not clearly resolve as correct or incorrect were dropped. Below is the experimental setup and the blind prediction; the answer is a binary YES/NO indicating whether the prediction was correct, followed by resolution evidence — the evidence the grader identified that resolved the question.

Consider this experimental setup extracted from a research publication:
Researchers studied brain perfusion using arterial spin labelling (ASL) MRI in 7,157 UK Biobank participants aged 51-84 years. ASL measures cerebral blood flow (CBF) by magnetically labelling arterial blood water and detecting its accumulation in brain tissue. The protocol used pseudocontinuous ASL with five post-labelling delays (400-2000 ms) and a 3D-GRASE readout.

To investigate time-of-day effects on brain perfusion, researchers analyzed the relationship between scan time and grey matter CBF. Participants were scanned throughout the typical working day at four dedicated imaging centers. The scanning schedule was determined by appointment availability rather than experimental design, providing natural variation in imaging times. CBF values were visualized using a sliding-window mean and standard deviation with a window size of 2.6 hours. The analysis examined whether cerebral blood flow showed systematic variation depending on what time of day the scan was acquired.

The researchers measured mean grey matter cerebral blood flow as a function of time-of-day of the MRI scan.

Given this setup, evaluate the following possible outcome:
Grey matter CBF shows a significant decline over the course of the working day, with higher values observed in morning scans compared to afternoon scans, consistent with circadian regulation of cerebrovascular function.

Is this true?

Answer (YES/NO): NO